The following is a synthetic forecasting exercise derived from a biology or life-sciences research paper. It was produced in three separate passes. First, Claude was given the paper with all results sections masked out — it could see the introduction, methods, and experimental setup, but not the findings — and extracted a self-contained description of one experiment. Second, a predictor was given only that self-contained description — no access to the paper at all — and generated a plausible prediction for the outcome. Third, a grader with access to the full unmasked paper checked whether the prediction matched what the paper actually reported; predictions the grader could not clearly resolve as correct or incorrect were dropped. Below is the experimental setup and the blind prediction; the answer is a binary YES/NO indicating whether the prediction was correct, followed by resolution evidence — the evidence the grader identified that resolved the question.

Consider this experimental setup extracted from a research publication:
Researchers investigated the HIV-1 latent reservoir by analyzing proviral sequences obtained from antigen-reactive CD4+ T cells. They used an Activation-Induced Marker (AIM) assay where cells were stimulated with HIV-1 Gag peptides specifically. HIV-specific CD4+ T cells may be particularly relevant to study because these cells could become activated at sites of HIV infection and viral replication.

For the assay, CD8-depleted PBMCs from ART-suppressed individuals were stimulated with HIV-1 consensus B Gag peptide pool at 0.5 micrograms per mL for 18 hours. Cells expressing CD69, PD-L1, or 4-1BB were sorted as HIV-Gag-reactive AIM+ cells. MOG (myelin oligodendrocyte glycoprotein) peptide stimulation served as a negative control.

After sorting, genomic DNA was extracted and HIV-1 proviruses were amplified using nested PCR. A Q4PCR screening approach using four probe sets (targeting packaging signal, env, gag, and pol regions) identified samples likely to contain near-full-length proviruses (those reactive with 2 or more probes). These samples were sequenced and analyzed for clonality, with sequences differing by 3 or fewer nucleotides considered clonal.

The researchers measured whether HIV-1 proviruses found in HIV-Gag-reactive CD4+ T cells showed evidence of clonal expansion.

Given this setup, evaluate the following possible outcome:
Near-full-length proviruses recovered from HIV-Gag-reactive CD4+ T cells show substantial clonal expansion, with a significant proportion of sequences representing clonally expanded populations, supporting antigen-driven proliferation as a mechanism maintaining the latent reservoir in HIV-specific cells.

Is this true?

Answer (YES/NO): YES